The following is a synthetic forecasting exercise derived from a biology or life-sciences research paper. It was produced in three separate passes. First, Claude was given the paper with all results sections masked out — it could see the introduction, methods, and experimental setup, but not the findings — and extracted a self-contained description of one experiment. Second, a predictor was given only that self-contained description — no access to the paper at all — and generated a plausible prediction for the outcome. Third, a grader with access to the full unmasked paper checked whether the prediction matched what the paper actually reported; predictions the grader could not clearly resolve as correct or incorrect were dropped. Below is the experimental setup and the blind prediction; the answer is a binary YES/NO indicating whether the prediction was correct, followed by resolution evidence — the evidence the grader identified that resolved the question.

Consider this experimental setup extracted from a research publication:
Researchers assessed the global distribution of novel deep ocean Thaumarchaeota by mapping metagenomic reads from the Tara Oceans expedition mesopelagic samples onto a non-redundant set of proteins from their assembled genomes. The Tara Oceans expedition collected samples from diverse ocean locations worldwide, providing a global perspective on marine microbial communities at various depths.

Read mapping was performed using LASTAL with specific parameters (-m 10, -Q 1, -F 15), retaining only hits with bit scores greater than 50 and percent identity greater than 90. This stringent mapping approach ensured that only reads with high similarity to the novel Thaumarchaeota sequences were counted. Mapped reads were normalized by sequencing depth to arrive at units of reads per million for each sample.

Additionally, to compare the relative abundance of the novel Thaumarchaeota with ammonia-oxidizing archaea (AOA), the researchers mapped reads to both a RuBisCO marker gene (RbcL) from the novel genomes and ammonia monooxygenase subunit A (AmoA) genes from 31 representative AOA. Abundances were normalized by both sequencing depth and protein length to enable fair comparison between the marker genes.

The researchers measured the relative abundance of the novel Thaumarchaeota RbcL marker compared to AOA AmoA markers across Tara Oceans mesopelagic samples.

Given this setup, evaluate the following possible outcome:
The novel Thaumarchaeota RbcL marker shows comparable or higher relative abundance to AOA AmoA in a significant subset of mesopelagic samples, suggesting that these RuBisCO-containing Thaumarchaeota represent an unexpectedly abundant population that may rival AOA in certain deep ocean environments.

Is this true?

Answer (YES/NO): NO